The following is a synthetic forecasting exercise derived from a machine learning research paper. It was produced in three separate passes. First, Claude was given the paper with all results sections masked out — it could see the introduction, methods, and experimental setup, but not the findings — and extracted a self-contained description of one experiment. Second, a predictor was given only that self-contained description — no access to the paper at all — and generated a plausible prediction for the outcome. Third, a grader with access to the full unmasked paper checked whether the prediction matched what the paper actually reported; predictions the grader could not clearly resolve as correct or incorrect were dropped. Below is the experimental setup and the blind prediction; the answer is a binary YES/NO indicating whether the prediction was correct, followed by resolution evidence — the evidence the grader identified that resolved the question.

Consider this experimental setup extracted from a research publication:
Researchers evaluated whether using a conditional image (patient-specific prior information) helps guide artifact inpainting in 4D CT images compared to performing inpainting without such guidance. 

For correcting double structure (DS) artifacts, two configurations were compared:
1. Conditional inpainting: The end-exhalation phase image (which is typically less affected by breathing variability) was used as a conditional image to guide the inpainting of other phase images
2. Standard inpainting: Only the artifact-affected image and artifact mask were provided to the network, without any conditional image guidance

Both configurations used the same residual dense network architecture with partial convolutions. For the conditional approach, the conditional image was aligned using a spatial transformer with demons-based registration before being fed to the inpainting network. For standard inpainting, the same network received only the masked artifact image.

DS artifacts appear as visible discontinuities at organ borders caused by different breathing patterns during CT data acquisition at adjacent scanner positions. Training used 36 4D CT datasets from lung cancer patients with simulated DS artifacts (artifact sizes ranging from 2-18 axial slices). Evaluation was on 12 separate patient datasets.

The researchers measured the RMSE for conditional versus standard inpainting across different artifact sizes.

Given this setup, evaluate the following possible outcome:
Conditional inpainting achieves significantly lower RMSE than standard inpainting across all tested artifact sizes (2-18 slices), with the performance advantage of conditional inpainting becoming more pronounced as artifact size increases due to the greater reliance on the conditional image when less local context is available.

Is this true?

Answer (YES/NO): NO